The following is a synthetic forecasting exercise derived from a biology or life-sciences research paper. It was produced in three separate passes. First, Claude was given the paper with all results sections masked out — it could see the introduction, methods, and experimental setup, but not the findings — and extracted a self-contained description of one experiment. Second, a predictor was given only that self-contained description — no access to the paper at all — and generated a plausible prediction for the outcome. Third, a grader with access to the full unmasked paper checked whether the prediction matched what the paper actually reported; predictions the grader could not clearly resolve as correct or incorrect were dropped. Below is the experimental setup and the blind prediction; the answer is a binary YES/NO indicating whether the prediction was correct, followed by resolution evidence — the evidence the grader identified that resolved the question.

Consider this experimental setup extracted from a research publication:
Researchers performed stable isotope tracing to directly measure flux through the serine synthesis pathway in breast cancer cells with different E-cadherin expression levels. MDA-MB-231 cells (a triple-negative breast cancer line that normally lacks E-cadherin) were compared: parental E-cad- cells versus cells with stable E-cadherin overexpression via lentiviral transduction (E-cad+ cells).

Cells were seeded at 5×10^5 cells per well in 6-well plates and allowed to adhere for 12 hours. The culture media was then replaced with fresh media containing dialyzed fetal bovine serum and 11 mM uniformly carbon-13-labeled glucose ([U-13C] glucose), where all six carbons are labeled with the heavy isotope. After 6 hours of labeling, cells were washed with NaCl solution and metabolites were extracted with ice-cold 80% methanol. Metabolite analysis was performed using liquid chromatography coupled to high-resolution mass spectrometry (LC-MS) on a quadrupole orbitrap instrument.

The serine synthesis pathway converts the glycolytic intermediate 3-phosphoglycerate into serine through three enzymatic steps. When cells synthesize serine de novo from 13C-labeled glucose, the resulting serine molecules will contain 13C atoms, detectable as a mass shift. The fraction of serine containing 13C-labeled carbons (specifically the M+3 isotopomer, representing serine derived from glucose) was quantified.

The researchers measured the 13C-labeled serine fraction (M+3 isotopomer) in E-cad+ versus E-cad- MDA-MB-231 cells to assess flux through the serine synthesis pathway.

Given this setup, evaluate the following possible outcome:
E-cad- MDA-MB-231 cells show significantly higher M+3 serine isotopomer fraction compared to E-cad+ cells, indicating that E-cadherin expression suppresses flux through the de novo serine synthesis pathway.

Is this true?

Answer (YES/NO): NO